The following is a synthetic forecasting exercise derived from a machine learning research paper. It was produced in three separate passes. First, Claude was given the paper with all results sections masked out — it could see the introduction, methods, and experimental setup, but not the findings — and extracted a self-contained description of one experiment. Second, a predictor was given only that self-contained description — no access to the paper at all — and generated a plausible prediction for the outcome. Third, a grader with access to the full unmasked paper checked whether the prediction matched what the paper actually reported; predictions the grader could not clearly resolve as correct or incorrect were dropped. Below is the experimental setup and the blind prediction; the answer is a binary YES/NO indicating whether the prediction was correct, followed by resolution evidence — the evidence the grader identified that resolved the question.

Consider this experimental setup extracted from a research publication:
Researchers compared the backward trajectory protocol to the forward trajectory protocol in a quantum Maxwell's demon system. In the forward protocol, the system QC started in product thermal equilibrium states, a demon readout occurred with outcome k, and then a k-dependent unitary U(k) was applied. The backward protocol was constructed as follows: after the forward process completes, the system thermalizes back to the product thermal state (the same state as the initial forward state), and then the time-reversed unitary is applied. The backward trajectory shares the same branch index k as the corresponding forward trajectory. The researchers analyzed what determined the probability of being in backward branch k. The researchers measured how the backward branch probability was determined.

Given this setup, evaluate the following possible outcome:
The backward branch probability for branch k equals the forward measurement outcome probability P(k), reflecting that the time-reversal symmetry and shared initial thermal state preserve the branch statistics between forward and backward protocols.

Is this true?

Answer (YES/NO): YES